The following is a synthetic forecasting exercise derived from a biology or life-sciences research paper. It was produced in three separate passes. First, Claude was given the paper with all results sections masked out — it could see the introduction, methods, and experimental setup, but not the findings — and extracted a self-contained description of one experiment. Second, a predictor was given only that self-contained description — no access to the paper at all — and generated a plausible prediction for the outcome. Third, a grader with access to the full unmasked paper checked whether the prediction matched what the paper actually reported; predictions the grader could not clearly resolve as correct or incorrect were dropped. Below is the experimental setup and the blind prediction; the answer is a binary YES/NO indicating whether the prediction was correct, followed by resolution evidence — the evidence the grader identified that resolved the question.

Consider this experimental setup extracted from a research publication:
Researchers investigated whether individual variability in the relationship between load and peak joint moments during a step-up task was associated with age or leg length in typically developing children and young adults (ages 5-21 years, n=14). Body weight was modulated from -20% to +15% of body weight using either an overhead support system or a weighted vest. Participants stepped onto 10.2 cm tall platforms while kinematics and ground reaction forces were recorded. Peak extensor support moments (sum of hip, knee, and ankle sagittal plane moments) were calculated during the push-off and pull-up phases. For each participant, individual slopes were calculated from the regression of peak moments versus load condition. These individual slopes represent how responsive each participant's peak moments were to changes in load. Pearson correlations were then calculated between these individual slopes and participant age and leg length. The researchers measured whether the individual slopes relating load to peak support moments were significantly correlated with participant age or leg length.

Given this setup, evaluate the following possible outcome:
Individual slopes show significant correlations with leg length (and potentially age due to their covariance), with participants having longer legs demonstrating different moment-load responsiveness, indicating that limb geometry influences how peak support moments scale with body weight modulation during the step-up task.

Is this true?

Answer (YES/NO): NO